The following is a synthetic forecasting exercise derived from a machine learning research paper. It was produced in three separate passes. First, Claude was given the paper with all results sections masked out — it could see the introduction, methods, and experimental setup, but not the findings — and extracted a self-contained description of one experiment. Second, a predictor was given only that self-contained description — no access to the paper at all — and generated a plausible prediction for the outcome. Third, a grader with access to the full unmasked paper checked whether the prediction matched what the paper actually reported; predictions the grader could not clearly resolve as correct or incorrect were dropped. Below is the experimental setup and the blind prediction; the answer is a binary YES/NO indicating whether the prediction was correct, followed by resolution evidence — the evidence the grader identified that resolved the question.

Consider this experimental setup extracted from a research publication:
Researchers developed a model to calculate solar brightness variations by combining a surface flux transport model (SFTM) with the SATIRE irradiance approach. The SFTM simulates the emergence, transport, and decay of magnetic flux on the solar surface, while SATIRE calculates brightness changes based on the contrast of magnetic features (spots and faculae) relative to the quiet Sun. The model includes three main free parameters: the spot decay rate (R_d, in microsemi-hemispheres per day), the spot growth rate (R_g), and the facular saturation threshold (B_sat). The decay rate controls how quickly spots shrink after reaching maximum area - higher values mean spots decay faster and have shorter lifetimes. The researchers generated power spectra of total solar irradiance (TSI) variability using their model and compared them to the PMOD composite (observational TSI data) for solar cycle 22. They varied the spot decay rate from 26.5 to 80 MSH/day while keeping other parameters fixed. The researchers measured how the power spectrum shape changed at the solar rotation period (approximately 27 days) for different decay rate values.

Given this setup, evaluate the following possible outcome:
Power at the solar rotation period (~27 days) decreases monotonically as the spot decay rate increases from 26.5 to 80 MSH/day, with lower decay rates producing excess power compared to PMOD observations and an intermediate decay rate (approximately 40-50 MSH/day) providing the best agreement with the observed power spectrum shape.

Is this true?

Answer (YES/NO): NO